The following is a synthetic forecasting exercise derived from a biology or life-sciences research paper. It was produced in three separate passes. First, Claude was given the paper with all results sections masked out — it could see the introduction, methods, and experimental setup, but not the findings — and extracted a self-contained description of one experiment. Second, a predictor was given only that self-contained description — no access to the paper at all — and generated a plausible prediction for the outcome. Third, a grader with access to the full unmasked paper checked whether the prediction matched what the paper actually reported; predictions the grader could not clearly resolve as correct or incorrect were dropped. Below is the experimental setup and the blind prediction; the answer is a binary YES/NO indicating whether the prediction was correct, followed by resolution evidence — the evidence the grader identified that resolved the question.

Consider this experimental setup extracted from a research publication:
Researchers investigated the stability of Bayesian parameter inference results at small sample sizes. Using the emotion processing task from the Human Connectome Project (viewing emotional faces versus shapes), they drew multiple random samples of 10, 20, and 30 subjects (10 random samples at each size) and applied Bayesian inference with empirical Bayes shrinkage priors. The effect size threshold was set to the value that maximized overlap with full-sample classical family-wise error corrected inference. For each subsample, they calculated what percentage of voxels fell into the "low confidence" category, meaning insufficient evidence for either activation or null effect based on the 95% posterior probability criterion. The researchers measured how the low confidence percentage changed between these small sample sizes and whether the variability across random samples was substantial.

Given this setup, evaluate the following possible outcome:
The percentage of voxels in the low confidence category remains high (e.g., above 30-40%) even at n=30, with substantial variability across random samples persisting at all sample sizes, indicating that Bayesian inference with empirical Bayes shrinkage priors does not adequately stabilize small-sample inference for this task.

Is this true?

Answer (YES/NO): NO